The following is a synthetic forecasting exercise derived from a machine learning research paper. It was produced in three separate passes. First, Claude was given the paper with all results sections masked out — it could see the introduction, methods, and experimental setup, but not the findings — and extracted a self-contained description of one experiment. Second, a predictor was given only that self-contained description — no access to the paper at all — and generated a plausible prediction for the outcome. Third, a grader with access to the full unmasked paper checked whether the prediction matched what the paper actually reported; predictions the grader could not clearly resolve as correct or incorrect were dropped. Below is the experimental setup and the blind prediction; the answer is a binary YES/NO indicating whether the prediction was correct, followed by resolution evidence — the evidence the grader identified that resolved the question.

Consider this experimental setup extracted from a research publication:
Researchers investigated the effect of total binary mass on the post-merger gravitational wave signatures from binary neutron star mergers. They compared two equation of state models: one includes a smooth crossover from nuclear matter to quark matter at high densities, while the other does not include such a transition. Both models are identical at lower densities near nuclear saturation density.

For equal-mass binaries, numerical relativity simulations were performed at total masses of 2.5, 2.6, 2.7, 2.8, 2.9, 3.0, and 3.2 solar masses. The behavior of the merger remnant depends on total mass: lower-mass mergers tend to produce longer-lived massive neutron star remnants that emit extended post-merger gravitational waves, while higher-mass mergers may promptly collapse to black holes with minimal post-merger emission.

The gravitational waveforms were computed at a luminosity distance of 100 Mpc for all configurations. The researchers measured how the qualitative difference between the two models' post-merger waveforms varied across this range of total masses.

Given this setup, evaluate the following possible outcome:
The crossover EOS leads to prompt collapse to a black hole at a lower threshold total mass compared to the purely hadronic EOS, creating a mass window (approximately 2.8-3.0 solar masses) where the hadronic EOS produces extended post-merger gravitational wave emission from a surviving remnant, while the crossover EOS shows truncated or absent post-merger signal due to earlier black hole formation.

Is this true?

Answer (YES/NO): YES